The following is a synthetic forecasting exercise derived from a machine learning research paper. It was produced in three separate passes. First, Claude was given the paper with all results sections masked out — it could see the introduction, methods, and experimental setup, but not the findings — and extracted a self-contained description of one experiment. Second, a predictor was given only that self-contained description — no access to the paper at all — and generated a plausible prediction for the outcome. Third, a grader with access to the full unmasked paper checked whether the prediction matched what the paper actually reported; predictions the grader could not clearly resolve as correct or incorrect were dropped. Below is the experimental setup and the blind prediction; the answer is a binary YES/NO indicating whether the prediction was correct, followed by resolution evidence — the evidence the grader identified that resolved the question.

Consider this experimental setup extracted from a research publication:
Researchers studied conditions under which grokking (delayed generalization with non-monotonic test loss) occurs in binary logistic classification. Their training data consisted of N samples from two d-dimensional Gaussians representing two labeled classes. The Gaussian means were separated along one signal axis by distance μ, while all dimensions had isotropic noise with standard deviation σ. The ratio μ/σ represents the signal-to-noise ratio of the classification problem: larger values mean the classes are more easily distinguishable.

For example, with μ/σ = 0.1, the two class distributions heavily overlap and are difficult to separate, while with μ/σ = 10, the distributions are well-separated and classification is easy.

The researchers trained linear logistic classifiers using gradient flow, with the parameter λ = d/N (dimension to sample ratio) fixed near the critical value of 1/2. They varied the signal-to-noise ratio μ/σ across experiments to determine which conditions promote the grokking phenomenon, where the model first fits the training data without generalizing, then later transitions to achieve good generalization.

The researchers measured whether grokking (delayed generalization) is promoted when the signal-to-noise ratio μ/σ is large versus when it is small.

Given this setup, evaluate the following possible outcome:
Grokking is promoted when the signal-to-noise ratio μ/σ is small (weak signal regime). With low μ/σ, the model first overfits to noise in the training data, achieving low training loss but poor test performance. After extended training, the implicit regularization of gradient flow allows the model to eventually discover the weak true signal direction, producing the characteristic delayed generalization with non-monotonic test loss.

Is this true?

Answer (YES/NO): YES